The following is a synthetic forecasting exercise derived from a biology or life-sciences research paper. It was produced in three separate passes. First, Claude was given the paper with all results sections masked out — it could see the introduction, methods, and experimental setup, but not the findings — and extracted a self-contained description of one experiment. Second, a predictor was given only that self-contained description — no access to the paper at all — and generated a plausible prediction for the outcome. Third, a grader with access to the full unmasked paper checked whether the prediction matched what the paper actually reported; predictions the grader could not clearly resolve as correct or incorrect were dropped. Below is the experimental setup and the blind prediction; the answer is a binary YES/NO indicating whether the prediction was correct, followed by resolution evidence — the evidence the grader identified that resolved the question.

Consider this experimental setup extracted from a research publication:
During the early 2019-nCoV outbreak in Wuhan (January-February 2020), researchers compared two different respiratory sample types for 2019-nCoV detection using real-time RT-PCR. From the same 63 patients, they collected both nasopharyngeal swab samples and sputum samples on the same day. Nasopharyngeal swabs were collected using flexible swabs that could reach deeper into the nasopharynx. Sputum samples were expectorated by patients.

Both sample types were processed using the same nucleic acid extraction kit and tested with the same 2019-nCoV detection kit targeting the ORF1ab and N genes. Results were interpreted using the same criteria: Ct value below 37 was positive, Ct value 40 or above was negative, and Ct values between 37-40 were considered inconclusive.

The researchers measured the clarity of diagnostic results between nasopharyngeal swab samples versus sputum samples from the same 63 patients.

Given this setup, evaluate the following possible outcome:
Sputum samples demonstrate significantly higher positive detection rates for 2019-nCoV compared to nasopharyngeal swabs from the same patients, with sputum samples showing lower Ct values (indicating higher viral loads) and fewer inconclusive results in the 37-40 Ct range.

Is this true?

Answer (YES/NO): NO